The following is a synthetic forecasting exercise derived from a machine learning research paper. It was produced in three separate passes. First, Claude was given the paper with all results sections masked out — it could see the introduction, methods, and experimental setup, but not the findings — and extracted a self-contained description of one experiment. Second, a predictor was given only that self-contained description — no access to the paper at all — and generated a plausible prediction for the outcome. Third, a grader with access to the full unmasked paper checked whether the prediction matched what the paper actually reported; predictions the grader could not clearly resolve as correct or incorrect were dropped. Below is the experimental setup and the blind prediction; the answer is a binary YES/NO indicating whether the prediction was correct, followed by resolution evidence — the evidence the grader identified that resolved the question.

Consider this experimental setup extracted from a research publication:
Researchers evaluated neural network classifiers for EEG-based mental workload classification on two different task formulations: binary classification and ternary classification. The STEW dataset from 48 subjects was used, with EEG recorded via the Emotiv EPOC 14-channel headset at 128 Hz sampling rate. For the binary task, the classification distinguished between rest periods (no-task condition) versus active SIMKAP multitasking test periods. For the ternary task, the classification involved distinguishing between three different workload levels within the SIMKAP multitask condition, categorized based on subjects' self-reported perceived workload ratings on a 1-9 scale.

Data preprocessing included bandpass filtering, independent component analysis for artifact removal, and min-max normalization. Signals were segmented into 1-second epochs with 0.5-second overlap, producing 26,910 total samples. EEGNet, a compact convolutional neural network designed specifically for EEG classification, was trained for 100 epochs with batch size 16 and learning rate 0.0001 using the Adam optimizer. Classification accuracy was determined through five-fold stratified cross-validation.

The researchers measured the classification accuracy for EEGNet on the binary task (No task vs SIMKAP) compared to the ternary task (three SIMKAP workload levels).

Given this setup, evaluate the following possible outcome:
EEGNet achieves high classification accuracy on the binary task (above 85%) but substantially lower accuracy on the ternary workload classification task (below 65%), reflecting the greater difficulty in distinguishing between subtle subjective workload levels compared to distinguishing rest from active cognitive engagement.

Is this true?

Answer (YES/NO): NO